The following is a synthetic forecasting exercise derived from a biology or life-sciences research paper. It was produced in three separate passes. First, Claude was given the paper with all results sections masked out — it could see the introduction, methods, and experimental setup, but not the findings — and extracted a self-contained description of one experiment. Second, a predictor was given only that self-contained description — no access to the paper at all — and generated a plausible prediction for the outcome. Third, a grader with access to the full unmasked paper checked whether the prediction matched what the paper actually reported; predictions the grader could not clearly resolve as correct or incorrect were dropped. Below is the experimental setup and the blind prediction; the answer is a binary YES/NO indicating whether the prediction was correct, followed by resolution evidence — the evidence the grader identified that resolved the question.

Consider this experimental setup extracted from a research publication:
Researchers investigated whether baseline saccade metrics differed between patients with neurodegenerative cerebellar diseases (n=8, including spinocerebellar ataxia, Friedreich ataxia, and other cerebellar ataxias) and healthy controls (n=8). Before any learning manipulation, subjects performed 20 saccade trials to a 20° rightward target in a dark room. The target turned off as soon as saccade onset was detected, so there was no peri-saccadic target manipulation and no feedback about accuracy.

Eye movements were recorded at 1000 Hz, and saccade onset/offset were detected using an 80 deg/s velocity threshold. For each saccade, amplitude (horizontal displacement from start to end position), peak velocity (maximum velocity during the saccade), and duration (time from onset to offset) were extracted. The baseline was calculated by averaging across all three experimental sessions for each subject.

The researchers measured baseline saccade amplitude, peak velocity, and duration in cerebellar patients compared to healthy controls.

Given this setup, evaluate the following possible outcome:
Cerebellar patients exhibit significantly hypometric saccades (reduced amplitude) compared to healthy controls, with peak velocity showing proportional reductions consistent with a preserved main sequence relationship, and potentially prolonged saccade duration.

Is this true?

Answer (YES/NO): NO